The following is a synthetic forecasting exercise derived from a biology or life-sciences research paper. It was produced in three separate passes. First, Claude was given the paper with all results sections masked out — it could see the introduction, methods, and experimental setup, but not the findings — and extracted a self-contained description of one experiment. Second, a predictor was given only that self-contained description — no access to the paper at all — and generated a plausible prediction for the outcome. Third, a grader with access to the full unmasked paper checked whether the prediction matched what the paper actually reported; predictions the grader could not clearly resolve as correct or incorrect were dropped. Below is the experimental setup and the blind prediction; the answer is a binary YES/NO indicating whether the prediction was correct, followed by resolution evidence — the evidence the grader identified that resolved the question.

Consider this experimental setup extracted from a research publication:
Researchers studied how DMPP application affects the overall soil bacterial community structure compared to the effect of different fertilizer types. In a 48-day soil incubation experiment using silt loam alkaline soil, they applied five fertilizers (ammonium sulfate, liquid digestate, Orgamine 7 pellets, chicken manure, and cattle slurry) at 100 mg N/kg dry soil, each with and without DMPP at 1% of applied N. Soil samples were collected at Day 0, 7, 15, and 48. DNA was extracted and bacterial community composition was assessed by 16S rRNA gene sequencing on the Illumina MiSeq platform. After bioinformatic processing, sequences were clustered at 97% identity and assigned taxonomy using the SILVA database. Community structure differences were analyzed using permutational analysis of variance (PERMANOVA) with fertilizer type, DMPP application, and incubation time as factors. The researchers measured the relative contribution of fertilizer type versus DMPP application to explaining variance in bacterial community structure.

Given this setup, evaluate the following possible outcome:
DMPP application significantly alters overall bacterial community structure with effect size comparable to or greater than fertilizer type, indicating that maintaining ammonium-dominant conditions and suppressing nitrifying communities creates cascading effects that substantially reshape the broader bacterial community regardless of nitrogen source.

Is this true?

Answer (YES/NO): NO